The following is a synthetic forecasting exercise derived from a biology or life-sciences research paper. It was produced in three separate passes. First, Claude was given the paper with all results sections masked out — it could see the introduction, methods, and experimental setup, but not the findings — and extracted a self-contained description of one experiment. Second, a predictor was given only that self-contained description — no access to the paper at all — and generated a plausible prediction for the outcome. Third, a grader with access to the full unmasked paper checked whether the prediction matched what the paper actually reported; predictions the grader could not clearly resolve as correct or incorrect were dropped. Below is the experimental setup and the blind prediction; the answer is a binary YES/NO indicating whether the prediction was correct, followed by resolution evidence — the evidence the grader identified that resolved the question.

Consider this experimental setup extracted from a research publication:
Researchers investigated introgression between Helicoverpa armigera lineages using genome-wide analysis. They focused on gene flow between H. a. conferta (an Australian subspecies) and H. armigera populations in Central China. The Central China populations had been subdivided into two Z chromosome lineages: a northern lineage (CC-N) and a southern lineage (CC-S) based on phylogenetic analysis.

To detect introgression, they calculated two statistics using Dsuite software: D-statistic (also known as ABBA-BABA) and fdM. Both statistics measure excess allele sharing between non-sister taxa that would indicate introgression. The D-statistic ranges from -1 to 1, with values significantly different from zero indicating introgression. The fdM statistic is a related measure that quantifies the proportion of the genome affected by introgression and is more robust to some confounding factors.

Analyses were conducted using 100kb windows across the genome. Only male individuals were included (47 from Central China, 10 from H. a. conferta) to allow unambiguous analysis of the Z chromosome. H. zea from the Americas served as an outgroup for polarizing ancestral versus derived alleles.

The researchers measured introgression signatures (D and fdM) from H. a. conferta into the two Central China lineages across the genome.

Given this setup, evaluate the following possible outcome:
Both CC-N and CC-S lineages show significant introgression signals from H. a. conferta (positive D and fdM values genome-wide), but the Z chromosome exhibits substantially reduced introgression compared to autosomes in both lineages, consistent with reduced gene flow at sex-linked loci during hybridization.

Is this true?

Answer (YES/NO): NO